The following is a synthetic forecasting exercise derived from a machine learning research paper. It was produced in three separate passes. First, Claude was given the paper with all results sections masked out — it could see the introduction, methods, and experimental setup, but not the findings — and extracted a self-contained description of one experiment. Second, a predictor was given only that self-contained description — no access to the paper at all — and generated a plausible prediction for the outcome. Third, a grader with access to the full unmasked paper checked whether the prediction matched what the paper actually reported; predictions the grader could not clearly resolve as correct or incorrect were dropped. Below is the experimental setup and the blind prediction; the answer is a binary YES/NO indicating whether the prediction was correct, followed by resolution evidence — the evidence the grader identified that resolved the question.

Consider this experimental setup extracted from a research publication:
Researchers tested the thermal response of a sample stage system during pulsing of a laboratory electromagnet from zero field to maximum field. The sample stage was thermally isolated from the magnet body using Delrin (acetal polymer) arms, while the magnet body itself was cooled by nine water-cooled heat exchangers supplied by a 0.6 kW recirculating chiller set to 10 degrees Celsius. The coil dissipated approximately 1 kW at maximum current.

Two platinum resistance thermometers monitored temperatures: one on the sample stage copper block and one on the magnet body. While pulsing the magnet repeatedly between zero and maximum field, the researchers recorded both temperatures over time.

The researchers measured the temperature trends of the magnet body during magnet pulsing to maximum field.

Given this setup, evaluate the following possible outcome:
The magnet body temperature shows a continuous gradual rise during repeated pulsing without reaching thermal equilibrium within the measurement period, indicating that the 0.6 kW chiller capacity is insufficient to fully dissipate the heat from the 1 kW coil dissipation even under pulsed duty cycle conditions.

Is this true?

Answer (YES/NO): NO